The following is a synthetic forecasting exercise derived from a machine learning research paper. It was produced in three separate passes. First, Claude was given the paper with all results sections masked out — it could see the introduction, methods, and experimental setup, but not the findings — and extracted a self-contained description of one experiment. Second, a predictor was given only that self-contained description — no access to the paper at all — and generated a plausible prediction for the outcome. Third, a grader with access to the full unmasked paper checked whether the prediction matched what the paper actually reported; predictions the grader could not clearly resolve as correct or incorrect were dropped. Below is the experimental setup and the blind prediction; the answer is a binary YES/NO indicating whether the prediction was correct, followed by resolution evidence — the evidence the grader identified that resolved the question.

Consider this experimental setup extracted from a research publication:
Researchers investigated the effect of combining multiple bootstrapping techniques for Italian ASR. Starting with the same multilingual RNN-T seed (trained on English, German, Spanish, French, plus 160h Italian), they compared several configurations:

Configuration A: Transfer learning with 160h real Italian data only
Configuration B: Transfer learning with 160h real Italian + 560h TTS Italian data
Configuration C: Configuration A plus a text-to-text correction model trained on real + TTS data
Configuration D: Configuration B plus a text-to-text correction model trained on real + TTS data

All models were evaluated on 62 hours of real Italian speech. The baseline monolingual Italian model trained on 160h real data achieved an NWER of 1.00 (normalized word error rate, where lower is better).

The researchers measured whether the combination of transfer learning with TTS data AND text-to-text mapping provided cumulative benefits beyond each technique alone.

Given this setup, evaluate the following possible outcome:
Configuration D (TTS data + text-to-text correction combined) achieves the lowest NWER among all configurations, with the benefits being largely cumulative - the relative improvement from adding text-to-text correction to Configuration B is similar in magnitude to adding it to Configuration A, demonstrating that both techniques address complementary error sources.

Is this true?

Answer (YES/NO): NO